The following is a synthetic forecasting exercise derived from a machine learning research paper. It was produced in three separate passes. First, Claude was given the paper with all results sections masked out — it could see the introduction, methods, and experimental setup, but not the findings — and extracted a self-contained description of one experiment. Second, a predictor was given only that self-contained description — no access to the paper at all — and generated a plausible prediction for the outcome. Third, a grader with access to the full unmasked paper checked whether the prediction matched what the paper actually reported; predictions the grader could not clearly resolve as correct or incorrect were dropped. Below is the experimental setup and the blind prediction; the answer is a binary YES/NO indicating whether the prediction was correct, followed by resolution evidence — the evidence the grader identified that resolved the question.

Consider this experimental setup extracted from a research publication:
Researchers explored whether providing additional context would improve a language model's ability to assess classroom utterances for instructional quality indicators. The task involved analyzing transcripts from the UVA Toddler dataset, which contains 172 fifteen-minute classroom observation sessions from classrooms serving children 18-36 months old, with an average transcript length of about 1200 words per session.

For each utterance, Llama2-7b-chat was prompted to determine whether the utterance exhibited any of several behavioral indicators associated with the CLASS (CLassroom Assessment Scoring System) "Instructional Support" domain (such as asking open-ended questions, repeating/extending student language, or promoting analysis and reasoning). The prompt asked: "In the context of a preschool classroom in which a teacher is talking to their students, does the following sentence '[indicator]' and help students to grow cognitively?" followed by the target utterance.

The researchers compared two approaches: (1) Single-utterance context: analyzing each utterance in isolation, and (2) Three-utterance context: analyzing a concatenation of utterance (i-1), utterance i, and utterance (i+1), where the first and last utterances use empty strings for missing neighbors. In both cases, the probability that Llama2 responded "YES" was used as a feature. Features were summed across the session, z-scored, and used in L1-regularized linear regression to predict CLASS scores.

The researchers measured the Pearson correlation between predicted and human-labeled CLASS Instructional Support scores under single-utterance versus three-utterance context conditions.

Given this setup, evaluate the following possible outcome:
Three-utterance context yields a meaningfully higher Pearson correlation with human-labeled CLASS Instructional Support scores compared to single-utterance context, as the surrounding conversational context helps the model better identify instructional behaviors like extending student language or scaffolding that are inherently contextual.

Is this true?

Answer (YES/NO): YES